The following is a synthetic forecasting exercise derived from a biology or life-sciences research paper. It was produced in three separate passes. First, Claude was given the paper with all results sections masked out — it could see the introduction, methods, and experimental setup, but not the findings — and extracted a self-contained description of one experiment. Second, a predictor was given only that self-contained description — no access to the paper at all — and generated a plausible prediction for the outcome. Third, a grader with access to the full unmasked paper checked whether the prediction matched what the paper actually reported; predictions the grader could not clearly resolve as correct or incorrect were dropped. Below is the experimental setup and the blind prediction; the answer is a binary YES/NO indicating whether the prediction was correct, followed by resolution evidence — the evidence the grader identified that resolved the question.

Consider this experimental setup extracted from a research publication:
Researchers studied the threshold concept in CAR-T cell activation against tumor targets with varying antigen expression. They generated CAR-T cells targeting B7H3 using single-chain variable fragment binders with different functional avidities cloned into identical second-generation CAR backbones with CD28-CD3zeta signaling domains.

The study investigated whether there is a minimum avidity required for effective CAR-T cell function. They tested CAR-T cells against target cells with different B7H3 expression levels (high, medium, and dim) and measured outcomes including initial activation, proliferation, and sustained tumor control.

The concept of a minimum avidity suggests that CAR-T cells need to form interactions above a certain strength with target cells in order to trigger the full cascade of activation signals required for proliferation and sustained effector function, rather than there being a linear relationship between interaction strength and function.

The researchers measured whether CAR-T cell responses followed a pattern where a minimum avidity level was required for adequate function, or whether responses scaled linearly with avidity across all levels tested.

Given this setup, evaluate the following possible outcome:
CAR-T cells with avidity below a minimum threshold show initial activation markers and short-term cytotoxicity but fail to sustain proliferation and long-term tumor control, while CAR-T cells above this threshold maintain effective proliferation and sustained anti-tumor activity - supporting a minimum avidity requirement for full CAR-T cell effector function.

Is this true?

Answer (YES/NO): YES